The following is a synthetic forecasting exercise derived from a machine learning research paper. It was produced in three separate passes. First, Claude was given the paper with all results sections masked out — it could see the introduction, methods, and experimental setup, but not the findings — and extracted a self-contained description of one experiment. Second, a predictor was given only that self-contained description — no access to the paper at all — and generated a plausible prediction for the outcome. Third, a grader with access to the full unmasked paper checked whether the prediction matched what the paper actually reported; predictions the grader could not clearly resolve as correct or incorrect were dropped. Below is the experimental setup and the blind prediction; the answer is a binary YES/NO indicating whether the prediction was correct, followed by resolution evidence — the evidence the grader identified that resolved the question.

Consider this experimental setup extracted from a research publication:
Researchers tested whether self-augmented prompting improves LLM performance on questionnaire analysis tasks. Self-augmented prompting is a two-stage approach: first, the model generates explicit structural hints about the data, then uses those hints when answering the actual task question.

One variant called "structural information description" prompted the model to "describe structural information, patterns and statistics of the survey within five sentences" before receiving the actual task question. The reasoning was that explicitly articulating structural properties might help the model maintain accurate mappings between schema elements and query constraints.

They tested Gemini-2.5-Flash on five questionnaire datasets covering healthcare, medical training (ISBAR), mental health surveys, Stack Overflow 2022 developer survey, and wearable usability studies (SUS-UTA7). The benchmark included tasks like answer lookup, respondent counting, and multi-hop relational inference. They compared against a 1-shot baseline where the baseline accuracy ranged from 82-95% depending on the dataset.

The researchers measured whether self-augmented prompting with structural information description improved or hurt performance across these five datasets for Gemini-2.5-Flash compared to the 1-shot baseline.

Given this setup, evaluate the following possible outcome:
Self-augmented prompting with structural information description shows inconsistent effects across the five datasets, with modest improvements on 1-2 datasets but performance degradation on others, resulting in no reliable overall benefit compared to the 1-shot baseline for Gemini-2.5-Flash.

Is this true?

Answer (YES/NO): NO